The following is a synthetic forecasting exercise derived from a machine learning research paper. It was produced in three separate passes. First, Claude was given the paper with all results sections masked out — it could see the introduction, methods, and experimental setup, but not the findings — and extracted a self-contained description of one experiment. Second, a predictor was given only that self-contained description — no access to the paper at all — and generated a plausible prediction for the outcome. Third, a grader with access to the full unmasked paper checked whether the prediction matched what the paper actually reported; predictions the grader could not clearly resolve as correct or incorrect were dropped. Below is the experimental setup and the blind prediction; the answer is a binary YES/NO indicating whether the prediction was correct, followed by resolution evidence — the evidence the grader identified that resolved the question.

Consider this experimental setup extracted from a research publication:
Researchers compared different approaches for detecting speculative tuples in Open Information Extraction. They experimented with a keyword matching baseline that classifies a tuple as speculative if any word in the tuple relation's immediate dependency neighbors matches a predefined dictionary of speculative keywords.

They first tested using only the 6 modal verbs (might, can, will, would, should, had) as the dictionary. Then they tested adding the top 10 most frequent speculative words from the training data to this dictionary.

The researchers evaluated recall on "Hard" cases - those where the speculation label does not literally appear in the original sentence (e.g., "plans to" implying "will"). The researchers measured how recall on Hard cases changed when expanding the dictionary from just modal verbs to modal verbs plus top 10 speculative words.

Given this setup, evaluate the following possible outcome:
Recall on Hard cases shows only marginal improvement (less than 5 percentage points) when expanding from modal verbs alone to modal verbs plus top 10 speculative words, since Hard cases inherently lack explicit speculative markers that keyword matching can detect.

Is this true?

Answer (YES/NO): NO